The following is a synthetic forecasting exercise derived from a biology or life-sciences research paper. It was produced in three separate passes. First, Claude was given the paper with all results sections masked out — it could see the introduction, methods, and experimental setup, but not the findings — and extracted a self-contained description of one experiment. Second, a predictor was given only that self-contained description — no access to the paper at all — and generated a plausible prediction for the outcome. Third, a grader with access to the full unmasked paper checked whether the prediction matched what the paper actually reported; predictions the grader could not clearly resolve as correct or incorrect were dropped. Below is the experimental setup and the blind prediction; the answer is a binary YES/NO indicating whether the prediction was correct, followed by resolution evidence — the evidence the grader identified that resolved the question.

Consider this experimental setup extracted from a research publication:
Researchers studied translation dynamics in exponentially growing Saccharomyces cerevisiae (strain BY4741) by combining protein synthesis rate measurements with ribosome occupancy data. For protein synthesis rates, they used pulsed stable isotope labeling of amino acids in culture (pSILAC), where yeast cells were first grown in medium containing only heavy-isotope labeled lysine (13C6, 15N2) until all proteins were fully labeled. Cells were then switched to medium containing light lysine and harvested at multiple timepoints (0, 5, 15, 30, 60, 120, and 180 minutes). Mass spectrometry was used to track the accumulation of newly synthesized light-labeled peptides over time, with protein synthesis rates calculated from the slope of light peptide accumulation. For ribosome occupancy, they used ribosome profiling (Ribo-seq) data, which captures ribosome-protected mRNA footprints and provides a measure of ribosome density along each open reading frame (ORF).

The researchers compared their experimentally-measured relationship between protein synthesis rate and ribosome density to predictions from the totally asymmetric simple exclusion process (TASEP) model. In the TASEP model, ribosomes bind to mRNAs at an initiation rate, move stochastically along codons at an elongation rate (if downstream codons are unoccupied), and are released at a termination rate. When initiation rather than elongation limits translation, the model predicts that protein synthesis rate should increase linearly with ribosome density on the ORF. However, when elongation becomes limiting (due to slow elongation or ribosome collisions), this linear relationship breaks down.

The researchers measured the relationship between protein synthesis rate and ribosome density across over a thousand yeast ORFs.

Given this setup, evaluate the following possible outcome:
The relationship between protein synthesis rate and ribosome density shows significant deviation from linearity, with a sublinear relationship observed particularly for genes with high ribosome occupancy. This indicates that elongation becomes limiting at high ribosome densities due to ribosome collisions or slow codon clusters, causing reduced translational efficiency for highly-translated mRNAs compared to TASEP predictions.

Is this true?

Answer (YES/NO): NO